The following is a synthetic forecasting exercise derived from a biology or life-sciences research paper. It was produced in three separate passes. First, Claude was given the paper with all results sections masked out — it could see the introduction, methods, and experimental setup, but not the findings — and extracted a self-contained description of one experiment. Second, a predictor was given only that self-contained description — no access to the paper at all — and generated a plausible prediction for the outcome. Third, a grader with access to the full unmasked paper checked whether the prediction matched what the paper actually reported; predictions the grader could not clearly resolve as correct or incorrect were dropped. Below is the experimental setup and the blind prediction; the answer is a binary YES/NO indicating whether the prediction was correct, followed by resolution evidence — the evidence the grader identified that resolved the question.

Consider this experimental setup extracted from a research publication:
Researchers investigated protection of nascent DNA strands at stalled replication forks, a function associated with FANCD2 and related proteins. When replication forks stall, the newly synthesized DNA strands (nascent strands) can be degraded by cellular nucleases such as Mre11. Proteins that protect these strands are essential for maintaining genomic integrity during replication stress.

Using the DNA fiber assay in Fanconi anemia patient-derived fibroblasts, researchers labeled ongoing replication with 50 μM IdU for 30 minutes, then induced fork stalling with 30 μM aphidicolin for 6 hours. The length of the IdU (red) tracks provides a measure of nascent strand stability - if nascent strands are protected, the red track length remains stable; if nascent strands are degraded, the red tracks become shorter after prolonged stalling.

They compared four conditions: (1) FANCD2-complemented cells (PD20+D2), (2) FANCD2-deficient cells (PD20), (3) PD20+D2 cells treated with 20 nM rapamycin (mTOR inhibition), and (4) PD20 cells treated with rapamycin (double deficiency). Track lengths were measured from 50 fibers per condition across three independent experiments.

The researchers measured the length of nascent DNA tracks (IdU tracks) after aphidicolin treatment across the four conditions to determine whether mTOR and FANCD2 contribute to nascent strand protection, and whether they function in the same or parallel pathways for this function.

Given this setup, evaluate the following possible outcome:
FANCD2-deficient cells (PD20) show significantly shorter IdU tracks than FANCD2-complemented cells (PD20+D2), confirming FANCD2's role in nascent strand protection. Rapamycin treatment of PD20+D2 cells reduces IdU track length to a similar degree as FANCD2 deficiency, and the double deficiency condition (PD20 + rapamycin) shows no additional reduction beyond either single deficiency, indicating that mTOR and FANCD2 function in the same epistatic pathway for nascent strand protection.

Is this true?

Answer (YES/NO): YES